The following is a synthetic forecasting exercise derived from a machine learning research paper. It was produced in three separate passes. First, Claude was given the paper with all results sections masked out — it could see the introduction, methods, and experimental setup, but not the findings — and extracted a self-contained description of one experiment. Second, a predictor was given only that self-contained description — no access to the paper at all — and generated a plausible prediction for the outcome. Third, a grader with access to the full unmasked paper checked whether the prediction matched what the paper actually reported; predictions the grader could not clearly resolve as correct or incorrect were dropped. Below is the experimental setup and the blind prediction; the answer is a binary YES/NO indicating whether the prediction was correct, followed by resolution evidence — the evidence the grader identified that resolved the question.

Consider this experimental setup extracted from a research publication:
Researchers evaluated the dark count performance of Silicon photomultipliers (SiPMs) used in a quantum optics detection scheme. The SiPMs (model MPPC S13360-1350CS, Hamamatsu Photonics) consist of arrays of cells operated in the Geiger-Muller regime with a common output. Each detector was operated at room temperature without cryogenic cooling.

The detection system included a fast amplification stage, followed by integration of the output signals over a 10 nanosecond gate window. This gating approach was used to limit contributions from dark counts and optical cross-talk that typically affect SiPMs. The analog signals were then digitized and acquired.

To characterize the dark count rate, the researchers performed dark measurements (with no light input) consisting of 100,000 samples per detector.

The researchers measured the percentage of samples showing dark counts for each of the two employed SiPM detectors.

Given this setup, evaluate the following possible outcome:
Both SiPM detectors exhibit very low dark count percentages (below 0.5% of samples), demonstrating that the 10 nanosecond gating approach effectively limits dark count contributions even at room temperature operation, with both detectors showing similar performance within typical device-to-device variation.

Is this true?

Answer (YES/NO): YES